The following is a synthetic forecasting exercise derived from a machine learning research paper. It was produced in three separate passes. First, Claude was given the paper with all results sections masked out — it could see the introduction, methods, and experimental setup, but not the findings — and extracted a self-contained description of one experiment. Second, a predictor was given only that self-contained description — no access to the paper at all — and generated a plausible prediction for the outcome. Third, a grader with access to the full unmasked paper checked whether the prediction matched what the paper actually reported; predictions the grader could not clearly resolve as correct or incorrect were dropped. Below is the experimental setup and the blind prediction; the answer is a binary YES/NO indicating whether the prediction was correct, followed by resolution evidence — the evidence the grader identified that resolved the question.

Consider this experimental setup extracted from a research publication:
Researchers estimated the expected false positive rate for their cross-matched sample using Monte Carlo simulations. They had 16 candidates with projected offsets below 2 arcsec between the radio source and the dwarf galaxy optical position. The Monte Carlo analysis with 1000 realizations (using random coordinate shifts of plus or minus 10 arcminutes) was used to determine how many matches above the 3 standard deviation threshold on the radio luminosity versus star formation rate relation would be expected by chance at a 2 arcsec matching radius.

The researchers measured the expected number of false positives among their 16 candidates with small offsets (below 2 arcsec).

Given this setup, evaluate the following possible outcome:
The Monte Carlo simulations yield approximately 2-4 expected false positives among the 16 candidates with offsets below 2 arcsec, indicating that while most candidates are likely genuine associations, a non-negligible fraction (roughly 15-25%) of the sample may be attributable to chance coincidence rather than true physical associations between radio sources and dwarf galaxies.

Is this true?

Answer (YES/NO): NO